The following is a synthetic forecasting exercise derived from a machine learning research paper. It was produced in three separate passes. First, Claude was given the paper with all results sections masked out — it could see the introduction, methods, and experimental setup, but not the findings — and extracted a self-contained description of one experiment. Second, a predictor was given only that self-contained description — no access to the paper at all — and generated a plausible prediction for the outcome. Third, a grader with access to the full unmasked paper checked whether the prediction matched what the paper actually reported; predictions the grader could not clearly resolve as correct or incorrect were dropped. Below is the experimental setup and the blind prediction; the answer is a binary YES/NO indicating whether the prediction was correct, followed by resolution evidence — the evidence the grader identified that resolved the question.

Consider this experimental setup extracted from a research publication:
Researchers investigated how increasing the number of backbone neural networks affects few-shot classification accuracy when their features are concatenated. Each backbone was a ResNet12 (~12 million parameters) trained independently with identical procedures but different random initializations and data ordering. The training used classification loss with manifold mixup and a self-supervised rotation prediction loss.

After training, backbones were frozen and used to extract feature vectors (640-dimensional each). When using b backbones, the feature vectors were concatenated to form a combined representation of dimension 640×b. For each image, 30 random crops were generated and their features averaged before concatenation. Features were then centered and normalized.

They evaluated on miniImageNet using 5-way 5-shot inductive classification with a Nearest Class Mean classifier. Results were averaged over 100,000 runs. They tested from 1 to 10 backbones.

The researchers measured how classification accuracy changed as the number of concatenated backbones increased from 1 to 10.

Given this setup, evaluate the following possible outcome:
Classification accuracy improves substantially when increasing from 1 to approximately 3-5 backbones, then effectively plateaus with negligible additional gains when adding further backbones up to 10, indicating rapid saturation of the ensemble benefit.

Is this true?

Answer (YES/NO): YES